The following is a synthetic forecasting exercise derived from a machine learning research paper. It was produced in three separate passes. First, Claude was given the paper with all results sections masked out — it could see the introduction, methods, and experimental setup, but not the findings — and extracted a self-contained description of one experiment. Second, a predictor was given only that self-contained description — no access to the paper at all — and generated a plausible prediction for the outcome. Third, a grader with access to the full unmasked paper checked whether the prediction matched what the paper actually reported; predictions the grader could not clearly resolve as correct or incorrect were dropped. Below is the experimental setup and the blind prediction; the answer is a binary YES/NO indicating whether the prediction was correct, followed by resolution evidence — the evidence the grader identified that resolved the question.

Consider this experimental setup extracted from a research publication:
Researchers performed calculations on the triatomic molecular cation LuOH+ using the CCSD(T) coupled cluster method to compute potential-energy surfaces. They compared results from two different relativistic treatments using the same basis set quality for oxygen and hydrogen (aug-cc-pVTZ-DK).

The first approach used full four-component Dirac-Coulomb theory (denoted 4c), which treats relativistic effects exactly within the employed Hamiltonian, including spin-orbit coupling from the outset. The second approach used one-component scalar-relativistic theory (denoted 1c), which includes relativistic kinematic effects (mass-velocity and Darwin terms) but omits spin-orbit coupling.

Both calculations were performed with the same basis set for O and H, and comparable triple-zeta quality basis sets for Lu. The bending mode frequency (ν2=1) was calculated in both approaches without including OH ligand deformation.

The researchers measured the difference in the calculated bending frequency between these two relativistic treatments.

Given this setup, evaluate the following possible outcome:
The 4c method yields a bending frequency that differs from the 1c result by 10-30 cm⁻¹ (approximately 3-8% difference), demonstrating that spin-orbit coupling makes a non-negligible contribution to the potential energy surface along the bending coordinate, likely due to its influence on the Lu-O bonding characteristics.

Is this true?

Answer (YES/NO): NO